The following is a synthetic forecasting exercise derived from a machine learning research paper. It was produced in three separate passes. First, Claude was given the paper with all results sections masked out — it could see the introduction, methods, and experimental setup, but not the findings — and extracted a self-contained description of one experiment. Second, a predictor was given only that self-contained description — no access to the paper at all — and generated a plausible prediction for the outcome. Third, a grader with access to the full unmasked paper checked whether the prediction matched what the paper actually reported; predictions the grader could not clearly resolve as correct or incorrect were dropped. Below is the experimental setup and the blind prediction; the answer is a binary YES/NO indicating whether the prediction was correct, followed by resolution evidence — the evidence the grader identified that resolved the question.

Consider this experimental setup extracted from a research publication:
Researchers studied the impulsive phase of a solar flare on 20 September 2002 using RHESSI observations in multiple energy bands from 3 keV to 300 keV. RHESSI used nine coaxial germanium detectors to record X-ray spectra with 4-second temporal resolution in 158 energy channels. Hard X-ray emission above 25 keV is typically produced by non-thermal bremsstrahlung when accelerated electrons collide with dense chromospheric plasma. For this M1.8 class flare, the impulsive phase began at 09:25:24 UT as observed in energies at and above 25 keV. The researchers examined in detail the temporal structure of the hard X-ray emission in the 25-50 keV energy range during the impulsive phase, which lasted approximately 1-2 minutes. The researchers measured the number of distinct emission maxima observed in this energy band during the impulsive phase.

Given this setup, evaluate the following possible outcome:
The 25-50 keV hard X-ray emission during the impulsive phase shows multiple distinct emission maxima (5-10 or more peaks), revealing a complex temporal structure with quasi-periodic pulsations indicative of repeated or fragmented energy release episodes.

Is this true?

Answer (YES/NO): NO